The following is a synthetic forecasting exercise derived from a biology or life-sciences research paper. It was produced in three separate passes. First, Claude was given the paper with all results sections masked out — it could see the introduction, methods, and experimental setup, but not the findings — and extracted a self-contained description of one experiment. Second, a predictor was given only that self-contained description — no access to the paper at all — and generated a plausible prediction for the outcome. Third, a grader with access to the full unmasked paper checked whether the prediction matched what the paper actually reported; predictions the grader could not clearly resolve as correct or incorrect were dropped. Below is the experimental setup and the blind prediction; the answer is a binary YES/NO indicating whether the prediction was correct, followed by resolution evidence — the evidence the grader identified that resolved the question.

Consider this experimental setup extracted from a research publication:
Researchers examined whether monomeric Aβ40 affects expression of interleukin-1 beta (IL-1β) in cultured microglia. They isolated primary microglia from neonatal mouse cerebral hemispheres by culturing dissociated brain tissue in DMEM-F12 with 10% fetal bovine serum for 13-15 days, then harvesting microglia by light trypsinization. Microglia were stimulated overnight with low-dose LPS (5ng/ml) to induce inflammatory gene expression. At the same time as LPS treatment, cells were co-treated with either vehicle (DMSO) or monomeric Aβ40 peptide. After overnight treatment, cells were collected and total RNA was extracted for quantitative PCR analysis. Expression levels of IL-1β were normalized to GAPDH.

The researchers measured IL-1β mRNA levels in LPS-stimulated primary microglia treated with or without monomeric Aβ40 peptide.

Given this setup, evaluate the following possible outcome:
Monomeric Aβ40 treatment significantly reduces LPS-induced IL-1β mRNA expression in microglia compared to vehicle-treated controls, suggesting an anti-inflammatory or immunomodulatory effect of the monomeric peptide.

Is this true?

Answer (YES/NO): YES